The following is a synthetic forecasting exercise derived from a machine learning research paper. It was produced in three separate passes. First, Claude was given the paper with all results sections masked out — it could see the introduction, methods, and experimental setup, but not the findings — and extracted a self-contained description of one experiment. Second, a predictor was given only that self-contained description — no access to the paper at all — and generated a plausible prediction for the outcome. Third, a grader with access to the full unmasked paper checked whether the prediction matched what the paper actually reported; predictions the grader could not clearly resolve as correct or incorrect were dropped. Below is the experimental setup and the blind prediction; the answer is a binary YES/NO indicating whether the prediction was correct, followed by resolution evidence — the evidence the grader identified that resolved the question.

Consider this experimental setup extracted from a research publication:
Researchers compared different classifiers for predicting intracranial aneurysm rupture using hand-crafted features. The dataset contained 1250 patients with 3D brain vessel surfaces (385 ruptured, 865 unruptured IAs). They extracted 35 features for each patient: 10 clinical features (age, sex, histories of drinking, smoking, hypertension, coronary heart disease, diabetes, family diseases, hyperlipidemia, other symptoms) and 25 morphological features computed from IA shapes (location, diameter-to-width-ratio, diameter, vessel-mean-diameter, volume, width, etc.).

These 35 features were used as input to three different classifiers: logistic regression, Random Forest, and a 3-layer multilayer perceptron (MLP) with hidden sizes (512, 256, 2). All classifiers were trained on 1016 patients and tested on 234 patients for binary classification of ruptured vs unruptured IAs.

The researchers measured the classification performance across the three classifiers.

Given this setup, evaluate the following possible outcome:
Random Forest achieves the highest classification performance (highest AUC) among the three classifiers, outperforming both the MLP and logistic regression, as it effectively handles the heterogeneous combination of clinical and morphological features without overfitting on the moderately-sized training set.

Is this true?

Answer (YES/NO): NO